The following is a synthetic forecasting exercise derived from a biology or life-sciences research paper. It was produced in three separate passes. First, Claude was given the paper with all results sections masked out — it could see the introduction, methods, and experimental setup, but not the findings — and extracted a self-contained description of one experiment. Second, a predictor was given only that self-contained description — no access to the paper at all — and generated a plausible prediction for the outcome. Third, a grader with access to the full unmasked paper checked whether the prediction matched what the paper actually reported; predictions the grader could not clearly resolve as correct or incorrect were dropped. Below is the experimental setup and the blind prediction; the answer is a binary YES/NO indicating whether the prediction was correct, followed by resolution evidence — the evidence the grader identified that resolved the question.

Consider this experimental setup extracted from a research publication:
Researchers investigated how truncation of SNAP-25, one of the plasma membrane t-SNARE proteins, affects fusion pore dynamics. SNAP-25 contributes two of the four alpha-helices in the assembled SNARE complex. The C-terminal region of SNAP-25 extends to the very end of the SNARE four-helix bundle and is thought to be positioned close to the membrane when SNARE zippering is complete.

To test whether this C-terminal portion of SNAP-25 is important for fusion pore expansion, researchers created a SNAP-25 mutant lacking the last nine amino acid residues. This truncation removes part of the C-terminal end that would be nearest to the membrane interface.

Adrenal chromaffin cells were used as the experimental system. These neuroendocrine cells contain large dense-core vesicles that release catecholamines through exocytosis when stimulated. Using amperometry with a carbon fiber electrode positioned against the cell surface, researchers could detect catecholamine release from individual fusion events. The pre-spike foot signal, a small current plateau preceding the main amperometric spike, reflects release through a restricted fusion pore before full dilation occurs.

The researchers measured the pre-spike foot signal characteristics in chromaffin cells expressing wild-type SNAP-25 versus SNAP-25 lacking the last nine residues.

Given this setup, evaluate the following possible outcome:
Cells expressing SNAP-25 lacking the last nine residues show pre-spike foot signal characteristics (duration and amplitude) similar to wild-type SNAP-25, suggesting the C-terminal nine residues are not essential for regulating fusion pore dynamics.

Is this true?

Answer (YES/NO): NO